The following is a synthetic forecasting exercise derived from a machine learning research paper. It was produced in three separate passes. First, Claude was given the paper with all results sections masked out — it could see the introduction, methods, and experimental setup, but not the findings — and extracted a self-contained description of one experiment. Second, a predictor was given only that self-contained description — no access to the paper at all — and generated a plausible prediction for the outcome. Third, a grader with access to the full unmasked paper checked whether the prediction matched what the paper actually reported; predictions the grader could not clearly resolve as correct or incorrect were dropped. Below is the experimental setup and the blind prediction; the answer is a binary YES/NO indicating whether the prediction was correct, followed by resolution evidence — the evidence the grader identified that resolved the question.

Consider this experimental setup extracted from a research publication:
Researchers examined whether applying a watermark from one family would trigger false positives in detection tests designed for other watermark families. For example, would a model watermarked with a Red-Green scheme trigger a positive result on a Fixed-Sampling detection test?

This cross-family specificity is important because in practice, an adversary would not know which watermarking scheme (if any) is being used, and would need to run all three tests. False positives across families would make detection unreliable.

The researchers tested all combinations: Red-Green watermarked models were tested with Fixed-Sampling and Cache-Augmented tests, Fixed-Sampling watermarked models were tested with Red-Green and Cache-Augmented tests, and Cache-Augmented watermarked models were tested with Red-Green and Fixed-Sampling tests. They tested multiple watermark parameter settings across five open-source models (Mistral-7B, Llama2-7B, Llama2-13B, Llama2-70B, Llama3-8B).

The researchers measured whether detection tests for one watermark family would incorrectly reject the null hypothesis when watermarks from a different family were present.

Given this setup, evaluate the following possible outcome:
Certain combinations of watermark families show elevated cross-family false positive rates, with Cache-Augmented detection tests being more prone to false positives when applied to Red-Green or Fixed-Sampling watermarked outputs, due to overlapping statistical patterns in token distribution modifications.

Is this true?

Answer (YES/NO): NO